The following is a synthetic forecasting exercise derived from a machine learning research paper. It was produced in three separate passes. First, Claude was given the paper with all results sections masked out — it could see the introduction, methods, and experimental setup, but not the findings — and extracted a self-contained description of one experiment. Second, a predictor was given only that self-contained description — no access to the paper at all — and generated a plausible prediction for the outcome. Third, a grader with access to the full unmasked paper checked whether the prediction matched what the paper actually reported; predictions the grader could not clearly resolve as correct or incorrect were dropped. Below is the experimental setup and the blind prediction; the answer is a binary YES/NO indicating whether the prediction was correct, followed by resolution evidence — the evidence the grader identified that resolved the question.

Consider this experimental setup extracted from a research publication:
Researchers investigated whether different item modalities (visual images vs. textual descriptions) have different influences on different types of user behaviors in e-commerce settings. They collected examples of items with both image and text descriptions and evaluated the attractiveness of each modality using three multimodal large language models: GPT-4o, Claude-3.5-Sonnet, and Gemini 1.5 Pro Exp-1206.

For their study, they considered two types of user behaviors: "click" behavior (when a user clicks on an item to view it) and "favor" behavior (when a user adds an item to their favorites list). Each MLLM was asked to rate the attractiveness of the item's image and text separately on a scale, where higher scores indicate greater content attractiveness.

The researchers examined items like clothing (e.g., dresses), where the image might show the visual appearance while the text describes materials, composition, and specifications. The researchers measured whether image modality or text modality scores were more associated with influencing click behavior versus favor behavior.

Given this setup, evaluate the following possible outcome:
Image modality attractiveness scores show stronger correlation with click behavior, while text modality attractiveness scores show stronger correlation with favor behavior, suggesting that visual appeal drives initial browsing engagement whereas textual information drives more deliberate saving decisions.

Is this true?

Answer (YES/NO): NO